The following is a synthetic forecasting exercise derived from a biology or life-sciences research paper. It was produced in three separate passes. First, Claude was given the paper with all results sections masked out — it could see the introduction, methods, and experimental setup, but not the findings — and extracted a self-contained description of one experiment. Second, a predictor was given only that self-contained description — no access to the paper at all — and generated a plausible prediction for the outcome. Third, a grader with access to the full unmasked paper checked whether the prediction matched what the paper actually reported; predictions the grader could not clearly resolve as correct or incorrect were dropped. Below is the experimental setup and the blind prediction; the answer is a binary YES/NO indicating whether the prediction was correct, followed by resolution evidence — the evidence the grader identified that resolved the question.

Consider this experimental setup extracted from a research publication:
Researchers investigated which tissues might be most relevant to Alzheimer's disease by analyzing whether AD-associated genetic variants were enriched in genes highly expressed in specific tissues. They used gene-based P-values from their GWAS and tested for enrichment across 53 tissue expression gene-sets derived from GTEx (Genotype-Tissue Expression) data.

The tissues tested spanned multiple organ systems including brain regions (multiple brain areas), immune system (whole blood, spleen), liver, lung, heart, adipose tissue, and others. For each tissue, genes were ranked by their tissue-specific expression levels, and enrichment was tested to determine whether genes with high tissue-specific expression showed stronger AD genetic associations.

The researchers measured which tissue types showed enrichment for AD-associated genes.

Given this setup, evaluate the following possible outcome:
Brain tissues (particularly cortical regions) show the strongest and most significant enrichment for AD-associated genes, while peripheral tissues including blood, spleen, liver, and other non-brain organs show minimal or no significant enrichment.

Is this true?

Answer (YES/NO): NO